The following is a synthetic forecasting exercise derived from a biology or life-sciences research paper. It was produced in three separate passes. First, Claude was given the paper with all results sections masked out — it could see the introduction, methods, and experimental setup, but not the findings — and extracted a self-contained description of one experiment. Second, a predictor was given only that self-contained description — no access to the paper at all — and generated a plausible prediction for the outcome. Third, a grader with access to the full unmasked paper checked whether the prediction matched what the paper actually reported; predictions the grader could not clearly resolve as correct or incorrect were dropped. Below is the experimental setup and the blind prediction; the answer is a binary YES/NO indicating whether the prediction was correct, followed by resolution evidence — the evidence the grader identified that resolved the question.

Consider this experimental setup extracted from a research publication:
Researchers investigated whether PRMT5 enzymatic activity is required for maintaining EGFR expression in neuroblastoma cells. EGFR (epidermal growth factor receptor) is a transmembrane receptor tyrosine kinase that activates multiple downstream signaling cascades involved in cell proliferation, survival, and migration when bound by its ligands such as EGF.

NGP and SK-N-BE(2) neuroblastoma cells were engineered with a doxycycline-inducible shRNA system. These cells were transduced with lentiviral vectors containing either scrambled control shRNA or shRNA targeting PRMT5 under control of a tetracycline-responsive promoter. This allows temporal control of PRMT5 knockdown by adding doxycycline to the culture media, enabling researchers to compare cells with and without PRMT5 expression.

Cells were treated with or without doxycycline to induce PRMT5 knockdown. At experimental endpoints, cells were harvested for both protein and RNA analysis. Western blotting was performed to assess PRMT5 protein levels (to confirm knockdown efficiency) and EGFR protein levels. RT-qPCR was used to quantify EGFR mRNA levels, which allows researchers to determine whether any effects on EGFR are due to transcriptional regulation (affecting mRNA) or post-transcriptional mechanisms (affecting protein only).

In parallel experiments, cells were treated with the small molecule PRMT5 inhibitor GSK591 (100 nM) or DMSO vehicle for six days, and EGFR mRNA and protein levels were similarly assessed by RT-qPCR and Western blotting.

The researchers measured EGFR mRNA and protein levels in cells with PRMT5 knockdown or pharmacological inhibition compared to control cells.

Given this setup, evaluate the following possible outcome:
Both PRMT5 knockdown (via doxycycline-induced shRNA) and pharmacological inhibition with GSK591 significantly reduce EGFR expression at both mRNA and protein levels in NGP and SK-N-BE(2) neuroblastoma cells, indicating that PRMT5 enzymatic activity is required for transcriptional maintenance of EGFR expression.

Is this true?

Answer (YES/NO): NO